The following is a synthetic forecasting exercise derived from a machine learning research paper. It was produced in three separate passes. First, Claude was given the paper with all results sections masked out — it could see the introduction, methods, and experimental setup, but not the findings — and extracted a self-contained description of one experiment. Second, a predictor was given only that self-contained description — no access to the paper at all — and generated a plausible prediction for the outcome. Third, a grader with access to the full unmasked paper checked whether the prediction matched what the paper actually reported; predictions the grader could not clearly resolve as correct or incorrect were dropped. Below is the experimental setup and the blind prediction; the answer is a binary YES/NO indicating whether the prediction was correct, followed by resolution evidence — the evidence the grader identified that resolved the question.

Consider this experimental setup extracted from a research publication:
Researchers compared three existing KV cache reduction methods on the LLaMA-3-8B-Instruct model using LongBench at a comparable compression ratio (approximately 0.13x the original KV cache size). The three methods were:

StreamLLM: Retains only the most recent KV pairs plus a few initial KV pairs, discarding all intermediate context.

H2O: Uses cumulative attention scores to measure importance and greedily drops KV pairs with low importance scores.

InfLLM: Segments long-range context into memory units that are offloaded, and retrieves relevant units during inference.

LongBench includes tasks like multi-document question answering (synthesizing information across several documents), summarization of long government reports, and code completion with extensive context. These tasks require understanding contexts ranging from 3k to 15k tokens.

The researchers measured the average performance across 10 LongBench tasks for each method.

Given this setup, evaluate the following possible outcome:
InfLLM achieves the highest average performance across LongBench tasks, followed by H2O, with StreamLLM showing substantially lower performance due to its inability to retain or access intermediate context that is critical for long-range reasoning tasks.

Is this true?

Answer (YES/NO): NO